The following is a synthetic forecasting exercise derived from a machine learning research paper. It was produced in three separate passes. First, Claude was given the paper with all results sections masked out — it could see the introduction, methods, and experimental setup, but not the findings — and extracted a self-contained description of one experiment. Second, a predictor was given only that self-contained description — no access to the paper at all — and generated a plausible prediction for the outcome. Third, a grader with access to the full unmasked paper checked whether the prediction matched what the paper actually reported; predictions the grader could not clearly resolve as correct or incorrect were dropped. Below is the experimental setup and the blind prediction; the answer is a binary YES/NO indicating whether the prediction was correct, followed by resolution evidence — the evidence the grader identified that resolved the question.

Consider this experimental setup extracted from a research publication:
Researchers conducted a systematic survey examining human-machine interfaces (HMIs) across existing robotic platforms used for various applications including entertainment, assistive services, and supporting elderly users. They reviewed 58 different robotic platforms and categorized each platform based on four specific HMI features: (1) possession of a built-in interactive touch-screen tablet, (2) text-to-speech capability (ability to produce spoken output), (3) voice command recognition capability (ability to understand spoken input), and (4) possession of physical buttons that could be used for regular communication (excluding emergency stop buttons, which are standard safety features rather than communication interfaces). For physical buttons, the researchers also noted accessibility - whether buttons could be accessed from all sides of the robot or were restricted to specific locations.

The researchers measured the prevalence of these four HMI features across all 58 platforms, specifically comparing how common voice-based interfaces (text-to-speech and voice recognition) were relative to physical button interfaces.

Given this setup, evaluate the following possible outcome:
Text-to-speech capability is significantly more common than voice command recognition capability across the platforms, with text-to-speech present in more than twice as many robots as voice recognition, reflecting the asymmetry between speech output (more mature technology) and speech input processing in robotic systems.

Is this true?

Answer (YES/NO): NO